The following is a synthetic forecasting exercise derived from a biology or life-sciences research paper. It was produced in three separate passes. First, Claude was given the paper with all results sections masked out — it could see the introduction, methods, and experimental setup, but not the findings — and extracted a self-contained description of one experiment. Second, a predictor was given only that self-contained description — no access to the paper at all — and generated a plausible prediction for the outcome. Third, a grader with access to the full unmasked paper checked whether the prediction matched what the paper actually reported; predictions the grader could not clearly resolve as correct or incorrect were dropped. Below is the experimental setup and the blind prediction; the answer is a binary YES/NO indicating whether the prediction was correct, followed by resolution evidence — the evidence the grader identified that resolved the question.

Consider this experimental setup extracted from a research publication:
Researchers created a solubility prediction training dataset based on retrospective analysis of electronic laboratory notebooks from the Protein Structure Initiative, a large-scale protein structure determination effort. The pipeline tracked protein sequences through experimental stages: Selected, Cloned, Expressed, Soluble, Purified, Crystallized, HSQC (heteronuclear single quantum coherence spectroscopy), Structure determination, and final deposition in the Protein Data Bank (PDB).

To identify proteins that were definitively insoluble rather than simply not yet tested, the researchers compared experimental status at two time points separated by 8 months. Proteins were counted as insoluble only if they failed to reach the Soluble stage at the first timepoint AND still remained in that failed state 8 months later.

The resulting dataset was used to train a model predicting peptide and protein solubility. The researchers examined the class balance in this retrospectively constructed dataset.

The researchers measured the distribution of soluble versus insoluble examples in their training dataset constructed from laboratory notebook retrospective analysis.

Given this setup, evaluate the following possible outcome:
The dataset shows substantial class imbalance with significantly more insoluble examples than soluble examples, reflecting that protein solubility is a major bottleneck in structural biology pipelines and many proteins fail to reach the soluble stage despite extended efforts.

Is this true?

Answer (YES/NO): NO